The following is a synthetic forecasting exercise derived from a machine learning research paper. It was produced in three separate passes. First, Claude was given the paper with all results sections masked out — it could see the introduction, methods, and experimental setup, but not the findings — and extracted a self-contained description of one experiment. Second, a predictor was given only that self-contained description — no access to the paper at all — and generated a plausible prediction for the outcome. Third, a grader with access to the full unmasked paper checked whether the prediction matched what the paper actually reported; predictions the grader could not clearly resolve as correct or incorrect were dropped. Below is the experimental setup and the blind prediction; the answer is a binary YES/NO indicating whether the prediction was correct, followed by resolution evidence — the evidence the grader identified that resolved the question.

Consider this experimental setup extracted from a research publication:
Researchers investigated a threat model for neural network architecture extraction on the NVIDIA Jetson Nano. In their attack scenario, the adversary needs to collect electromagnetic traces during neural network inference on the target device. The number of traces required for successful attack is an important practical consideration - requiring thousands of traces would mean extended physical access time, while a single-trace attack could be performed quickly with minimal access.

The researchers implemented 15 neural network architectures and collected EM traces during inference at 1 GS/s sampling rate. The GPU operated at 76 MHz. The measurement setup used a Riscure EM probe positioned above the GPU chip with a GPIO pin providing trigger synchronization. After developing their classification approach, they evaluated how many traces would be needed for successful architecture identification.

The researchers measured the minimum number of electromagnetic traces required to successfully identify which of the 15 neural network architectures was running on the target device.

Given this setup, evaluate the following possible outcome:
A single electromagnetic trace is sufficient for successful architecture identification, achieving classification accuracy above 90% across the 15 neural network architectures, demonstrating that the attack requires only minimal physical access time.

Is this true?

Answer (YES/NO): YES